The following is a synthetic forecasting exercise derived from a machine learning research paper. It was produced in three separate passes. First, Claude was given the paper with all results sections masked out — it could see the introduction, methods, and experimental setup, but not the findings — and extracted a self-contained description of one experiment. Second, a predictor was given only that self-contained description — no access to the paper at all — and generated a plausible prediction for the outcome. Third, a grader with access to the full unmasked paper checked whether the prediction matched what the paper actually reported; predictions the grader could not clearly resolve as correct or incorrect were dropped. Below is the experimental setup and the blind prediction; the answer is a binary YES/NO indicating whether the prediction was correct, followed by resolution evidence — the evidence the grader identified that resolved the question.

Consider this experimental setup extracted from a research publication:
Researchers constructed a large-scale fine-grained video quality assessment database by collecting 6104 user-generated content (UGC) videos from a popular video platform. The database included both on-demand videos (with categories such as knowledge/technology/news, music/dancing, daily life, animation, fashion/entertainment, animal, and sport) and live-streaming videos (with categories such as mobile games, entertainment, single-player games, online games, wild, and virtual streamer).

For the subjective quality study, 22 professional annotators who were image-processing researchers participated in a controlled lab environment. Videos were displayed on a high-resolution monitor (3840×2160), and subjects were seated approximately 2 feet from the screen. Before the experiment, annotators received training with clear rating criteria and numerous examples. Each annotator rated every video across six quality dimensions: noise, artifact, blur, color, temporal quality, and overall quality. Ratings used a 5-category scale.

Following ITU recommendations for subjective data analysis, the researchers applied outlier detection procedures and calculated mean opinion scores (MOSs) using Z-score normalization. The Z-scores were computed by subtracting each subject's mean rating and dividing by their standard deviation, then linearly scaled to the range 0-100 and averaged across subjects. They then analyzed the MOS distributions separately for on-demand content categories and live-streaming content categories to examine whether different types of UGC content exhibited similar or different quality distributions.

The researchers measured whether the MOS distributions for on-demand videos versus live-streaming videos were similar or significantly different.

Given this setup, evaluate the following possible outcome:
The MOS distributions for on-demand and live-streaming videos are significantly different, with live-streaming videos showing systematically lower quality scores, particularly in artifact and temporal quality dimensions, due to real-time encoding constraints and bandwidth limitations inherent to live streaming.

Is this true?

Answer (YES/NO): NO